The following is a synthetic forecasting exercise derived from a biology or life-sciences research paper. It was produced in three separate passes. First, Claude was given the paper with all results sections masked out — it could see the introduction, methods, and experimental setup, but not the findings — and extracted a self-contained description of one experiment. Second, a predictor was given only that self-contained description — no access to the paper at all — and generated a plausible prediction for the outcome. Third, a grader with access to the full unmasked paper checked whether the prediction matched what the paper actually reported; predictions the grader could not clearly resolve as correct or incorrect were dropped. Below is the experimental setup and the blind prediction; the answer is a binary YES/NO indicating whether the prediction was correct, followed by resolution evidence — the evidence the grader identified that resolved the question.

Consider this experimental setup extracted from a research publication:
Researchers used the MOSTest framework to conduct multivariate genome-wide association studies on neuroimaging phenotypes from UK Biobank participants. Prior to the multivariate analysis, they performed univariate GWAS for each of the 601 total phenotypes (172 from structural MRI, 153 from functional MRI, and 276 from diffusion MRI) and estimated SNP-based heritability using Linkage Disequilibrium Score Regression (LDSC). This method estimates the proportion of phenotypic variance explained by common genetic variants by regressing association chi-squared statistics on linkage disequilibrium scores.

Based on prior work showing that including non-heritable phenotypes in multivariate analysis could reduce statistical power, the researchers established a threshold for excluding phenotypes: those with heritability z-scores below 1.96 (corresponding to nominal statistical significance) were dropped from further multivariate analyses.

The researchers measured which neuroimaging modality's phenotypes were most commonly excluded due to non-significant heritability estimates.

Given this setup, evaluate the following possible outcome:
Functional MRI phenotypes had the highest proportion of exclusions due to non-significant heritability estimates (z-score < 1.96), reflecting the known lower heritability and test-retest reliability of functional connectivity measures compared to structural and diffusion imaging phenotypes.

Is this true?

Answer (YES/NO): YES